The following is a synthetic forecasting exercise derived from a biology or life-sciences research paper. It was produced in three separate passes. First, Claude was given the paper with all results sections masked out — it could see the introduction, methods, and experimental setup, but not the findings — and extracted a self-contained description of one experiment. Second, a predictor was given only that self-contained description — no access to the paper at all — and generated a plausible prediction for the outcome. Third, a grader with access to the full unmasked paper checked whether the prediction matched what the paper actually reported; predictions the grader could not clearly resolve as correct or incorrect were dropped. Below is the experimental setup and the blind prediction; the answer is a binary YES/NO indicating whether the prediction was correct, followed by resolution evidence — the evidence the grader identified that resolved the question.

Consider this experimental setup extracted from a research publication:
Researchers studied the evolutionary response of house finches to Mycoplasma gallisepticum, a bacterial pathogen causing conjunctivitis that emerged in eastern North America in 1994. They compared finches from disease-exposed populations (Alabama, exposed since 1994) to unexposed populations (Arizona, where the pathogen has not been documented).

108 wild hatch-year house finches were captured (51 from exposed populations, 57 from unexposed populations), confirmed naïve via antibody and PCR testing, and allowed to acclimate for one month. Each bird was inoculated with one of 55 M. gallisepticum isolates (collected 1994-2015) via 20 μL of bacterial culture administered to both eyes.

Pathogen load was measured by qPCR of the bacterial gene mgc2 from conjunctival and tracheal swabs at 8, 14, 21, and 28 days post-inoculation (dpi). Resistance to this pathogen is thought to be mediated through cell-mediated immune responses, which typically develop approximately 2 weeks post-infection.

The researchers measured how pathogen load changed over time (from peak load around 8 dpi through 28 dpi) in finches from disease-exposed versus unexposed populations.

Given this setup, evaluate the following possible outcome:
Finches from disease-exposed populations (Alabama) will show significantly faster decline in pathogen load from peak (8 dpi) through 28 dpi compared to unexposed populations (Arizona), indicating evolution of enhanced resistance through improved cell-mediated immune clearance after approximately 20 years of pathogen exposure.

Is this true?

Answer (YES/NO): YES